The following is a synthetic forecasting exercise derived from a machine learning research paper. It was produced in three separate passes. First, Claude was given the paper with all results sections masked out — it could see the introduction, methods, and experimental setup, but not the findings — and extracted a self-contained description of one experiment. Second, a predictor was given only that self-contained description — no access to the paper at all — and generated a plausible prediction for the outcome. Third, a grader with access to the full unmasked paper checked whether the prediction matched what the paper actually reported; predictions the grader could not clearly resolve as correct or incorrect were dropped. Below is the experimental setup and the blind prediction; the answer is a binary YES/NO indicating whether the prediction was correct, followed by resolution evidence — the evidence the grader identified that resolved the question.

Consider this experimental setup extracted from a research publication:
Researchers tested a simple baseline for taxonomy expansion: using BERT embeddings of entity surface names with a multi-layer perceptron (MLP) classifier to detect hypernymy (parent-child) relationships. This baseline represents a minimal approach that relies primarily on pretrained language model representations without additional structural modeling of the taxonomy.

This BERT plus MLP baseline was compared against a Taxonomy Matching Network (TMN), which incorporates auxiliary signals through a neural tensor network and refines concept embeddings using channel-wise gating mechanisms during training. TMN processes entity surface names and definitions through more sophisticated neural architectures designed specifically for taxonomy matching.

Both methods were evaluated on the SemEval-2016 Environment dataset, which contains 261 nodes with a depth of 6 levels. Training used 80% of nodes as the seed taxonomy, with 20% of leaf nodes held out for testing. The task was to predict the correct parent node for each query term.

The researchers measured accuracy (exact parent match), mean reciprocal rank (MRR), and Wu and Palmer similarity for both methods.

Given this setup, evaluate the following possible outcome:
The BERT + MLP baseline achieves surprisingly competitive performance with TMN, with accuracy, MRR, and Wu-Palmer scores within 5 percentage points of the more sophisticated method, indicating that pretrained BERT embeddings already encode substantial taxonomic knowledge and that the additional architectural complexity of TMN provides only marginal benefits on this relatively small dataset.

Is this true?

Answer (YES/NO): NO